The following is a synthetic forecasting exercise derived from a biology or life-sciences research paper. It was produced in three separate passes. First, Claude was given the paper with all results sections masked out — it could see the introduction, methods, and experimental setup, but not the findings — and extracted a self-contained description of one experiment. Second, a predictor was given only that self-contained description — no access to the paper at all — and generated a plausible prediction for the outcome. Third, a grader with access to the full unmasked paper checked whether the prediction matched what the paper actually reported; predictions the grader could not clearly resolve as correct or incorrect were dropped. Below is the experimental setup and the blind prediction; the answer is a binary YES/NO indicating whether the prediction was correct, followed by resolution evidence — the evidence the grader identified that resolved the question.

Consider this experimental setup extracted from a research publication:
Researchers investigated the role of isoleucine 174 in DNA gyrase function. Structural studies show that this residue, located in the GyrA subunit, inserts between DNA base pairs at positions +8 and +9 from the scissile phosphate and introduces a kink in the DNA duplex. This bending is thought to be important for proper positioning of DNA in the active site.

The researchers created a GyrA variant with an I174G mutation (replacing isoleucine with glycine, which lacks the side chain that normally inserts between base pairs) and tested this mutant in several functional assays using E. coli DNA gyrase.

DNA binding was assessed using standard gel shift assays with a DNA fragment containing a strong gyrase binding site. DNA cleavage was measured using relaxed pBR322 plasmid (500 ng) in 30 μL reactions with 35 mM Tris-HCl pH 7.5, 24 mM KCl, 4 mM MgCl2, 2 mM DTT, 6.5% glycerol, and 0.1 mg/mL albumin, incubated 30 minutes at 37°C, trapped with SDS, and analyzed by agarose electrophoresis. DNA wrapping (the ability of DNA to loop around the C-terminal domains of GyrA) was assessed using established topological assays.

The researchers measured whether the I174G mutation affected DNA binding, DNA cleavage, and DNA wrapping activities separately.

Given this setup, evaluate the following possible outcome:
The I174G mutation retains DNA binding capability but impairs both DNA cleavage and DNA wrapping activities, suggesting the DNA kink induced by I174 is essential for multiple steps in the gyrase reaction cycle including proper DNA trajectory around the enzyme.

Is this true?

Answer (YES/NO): YES